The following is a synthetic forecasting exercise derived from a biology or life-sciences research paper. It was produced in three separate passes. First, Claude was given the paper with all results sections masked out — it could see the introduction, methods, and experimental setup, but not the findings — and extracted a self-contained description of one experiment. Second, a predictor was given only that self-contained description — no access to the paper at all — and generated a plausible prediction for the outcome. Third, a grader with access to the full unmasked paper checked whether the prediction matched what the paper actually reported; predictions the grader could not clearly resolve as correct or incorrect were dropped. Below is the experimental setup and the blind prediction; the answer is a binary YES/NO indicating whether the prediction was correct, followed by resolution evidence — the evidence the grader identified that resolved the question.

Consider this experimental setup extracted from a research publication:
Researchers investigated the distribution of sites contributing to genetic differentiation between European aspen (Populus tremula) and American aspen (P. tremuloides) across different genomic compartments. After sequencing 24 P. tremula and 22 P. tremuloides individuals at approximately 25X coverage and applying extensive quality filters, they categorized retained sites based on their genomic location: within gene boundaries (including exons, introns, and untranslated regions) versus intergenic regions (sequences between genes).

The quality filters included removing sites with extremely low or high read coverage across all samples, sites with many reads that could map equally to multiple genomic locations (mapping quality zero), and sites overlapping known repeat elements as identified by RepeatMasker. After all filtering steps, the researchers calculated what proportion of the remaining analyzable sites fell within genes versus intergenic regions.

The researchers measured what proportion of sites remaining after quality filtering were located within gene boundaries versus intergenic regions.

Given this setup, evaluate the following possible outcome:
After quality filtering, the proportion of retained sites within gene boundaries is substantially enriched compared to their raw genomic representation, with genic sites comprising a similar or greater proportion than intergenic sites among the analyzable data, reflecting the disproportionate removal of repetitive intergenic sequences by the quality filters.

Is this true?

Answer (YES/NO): YES